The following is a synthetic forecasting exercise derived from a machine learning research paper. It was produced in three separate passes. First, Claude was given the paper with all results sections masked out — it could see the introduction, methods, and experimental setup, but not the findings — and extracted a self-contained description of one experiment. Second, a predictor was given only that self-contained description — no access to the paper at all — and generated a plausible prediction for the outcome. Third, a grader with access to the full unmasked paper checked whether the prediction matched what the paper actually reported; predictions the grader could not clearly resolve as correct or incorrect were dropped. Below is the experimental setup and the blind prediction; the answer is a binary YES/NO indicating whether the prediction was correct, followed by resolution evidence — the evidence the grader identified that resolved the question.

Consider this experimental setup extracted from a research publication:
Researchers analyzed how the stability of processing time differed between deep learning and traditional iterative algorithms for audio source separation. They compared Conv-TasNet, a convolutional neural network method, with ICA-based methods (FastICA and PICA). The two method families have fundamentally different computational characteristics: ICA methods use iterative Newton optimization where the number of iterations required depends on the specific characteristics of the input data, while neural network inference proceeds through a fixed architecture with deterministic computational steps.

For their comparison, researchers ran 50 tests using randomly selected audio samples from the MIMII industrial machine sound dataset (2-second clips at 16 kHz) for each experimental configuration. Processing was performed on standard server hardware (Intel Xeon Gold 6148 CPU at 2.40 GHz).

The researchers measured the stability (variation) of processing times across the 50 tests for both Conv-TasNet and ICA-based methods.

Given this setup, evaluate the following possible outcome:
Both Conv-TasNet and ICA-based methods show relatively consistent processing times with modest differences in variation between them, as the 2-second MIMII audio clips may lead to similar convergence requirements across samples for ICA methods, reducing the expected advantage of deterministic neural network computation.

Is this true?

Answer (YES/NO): NO